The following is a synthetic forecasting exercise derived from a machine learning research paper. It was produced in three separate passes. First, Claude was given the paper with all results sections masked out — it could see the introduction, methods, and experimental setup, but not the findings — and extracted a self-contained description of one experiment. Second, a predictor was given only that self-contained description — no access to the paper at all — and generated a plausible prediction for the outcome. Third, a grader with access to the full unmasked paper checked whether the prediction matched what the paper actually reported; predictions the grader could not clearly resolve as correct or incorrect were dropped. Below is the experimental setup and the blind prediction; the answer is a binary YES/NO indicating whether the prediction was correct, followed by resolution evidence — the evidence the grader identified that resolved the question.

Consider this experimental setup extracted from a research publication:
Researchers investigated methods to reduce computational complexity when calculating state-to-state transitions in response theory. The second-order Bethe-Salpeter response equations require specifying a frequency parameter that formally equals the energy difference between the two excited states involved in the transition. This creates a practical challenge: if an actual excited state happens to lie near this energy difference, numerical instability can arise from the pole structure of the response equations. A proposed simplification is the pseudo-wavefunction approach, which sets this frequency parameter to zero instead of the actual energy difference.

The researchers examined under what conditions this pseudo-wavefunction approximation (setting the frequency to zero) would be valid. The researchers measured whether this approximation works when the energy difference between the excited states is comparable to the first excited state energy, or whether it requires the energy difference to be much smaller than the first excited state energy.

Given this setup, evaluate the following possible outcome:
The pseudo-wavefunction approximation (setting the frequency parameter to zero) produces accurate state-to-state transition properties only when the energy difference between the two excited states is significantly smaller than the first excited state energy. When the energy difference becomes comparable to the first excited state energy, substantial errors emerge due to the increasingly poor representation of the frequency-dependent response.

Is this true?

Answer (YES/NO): YES